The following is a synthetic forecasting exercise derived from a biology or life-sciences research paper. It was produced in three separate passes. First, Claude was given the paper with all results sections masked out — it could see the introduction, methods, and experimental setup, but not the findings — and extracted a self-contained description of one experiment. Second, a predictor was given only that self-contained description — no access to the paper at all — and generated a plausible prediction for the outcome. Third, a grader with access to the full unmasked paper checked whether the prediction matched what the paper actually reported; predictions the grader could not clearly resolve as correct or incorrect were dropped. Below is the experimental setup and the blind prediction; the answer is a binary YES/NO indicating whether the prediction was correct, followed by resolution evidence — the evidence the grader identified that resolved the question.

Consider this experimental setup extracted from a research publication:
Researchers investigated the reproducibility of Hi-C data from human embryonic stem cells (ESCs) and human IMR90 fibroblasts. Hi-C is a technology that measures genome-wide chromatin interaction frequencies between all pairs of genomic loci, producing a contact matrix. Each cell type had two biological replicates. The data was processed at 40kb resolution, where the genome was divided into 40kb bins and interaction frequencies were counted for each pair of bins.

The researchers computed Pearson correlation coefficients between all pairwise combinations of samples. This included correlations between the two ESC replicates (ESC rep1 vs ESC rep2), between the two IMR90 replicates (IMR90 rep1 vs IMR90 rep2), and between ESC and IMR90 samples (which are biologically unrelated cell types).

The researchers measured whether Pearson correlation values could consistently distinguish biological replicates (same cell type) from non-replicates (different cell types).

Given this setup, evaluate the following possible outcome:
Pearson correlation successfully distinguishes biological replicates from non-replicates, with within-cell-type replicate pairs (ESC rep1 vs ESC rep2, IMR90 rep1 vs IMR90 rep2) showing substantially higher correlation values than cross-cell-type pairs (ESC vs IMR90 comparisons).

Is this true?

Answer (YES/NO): NO